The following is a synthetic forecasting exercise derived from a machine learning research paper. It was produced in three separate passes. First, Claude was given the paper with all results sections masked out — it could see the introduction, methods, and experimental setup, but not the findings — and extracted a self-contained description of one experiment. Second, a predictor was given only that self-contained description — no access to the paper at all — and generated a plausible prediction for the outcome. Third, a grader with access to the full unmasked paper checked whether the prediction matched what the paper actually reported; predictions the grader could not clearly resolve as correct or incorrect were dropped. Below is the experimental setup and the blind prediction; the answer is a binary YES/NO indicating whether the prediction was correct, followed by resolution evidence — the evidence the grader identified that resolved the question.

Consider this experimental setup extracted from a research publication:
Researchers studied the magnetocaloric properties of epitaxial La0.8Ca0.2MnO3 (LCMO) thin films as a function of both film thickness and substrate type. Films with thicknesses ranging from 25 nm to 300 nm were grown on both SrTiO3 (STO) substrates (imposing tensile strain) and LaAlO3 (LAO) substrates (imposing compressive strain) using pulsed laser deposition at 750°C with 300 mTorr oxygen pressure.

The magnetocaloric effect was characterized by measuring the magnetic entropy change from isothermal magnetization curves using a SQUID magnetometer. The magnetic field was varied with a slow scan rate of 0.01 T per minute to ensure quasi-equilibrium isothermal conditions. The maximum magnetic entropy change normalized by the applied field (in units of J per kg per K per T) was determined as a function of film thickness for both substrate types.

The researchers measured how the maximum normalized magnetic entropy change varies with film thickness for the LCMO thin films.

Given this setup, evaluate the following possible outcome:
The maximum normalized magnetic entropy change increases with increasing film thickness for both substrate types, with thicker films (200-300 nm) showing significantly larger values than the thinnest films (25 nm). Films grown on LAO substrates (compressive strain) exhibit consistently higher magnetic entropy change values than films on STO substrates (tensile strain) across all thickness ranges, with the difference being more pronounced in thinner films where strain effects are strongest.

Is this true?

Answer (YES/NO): NO